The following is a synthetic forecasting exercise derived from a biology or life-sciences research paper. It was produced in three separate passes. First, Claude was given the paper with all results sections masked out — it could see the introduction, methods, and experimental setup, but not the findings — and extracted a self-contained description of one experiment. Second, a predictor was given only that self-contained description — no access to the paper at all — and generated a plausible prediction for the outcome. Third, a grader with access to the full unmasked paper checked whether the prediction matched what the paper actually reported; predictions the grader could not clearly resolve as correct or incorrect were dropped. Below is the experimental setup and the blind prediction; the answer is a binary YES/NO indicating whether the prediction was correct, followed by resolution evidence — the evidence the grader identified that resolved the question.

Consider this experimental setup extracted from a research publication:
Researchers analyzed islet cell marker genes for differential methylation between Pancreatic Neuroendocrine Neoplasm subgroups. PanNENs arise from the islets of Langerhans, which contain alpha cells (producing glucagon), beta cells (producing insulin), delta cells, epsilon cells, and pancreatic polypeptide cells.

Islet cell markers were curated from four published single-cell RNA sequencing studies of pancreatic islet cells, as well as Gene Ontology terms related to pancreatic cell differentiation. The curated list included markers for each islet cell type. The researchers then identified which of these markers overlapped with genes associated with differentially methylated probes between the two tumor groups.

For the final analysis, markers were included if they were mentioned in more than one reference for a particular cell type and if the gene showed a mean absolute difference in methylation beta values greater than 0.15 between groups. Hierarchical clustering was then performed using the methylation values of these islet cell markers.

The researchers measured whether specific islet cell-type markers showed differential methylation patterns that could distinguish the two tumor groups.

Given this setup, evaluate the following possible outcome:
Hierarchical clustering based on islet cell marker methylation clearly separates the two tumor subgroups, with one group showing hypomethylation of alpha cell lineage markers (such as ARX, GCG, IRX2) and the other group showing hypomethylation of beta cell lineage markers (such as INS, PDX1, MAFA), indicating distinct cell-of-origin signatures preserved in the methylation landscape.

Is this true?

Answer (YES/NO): YES